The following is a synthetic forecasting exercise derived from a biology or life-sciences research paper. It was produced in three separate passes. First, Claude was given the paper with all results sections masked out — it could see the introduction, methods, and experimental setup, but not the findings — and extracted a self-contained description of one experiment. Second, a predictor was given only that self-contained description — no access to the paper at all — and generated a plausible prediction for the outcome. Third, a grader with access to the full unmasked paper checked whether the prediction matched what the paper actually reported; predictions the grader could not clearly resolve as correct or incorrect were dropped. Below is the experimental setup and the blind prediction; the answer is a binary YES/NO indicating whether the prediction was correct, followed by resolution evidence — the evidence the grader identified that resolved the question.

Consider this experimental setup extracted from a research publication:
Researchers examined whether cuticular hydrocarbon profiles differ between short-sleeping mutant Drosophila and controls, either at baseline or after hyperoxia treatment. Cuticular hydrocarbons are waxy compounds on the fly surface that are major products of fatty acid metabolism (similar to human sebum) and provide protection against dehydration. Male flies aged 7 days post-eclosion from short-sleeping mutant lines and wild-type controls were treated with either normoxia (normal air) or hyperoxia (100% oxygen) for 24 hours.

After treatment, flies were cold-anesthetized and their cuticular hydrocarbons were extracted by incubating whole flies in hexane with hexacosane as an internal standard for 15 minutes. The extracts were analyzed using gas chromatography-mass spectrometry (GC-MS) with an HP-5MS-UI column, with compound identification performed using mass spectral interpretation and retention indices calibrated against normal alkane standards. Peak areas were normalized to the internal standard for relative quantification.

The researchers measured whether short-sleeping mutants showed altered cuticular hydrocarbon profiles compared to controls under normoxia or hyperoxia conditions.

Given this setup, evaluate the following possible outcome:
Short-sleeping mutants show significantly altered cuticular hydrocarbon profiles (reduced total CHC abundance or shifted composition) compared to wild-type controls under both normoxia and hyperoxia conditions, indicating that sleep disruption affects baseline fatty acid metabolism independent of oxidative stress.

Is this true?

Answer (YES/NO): NO